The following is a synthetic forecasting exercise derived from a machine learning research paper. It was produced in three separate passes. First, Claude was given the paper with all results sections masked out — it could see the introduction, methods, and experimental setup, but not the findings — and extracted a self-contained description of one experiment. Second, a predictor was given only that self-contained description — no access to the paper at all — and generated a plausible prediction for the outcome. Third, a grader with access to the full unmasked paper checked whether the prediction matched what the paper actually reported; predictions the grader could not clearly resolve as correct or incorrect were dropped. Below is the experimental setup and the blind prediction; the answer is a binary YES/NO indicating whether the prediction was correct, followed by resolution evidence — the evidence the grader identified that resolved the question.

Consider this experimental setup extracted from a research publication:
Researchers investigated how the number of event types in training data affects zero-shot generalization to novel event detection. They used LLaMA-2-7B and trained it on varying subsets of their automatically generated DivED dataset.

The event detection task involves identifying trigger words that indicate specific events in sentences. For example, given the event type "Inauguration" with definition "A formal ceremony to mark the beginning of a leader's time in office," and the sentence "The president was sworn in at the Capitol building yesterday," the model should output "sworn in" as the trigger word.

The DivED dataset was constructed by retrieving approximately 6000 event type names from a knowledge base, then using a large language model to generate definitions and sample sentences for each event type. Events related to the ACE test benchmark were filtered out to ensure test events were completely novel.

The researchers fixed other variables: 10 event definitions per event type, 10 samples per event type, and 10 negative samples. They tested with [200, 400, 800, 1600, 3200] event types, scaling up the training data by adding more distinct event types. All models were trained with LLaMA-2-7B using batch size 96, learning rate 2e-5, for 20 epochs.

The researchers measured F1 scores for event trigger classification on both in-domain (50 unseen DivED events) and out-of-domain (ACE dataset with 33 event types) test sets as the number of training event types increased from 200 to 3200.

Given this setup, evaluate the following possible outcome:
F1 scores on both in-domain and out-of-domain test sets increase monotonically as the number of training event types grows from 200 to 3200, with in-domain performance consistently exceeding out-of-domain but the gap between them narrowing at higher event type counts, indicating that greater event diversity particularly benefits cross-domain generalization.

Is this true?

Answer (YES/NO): NO